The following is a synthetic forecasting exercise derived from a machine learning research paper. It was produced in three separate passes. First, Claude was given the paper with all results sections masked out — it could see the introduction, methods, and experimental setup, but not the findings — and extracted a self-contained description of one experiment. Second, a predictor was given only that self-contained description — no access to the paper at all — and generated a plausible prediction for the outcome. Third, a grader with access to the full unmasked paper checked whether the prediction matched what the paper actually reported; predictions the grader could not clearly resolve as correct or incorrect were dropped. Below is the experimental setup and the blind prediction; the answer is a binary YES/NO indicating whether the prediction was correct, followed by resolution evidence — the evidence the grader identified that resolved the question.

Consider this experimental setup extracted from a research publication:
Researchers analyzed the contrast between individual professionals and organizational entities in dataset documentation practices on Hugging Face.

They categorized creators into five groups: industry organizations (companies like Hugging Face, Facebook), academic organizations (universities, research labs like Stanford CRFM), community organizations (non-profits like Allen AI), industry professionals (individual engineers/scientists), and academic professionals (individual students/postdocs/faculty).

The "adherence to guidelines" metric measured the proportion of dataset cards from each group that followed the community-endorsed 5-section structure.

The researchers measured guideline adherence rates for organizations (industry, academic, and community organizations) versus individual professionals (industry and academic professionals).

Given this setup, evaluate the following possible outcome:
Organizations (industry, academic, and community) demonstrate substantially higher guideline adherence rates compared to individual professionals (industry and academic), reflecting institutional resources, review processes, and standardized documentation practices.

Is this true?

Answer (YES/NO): YES